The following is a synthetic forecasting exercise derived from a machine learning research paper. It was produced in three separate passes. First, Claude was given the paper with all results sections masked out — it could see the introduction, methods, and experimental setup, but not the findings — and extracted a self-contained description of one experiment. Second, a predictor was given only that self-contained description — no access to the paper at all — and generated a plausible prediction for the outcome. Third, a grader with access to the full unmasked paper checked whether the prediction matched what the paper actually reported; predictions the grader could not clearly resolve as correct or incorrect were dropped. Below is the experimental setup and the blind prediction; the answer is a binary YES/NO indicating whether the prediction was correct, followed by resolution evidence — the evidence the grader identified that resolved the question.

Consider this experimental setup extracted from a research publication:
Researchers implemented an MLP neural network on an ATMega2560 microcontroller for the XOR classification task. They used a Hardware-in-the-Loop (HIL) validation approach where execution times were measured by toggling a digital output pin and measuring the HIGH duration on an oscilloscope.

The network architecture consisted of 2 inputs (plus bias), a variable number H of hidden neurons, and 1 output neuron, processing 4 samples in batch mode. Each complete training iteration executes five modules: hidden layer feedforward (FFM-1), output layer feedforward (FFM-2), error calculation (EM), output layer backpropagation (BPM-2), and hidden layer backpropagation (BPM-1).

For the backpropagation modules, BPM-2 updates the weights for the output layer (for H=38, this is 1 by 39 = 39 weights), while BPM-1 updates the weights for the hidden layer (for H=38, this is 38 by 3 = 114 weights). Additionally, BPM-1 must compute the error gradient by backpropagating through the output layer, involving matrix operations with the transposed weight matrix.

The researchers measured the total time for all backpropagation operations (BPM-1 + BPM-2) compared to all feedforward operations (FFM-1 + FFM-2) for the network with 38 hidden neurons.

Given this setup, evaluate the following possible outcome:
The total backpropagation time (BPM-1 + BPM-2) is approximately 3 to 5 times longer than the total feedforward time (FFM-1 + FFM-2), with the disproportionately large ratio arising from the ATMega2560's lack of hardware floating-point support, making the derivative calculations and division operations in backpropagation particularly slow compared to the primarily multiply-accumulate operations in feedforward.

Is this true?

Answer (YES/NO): NO